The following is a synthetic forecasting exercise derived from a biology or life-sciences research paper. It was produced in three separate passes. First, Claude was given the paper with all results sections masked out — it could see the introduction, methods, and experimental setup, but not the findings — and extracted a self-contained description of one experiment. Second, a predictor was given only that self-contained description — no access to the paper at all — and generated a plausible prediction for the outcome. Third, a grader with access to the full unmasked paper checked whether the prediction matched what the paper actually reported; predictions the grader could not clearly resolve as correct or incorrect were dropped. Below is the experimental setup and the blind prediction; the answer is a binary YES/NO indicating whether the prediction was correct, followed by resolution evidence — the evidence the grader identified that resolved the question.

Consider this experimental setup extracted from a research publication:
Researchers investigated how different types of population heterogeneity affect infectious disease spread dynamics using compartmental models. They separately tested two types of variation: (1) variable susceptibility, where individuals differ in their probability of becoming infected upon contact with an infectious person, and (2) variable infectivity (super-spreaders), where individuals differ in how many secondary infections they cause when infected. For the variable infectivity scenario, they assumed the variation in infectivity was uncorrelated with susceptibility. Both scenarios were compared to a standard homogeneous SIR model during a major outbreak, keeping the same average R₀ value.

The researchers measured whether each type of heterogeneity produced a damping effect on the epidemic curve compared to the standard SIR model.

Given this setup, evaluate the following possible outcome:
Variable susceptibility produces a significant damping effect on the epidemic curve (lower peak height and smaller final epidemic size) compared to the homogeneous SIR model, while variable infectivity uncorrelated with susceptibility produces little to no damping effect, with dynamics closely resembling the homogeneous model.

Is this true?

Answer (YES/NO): YES